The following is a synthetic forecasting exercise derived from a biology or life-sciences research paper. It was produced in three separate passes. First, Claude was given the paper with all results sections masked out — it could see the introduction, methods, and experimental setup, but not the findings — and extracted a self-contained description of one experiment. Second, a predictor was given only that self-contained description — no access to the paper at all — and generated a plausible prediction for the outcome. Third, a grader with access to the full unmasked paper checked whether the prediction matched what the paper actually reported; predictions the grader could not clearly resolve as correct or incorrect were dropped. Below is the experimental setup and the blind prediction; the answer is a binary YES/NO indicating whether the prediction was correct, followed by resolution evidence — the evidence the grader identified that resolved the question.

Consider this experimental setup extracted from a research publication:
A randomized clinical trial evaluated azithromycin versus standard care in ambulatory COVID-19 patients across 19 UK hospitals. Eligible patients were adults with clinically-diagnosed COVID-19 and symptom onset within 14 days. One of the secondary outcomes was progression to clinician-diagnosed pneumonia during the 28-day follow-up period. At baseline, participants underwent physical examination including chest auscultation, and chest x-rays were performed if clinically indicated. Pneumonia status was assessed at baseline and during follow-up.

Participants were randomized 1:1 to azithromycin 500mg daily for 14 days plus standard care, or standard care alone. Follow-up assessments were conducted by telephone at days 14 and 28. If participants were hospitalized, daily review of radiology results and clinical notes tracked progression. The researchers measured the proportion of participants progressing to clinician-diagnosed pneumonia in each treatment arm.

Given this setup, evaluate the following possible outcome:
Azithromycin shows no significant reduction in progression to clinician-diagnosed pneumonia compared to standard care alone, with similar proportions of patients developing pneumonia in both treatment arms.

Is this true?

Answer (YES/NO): YES